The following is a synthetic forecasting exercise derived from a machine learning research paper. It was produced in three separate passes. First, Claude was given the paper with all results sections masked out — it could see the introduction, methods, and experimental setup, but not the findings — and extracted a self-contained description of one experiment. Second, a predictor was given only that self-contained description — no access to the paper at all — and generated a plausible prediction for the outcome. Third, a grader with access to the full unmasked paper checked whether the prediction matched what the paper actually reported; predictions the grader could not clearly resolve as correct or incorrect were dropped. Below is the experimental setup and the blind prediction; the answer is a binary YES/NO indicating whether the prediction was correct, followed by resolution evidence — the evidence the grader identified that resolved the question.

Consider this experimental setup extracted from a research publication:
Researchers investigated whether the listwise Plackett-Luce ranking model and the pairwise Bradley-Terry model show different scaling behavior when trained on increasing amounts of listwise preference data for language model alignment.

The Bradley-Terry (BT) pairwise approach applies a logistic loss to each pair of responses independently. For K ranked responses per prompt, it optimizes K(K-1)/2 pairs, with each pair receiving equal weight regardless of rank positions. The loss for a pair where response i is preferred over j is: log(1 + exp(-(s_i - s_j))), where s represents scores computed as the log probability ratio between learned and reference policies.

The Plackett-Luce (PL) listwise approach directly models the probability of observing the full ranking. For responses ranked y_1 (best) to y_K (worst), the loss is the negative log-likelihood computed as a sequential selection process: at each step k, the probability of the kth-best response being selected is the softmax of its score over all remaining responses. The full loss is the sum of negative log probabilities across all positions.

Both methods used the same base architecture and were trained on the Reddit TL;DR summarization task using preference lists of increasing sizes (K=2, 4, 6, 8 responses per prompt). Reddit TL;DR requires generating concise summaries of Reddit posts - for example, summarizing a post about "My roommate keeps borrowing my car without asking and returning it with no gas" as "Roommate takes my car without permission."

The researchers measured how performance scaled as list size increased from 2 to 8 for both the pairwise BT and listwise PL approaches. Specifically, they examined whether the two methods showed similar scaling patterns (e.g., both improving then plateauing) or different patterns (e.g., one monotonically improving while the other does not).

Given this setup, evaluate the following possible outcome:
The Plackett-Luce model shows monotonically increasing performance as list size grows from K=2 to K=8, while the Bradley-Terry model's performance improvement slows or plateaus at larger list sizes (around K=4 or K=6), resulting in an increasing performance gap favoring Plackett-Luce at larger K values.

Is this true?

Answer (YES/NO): NO